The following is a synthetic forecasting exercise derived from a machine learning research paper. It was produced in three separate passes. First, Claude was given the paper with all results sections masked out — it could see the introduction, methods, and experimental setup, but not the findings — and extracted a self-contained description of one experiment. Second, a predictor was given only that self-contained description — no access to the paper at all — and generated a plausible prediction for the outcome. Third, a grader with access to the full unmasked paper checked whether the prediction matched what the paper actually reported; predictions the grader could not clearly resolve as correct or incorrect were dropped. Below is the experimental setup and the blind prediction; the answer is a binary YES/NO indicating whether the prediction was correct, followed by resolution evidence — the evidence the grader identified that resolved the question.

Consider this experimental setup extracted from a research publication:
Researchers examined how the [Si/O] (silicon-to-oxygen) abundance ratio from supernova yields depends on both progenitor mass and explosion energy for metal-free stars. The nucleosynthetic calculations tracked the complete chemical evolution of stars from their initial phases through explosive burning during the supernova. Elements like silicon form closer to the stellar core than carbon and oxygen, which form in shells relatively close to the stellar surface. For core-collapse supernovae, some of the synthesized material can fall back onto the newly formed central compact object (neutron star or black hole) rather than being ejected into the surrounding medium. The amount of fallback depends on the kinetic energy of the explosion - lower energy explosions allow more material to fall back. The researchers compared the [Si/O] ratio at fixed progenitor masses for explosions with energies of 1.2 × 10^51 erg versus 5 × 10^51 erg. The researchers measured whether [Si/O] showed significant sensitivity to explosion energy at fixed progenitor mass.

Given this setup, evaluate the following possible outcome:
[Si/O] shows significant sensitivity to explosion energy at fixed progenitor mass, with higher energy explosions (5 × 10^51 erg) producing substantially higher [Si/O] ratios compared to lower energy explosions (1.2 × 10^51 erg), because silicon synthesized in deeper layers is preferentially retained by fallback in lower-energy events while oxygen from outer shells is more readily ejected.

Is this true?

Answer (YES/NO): YES